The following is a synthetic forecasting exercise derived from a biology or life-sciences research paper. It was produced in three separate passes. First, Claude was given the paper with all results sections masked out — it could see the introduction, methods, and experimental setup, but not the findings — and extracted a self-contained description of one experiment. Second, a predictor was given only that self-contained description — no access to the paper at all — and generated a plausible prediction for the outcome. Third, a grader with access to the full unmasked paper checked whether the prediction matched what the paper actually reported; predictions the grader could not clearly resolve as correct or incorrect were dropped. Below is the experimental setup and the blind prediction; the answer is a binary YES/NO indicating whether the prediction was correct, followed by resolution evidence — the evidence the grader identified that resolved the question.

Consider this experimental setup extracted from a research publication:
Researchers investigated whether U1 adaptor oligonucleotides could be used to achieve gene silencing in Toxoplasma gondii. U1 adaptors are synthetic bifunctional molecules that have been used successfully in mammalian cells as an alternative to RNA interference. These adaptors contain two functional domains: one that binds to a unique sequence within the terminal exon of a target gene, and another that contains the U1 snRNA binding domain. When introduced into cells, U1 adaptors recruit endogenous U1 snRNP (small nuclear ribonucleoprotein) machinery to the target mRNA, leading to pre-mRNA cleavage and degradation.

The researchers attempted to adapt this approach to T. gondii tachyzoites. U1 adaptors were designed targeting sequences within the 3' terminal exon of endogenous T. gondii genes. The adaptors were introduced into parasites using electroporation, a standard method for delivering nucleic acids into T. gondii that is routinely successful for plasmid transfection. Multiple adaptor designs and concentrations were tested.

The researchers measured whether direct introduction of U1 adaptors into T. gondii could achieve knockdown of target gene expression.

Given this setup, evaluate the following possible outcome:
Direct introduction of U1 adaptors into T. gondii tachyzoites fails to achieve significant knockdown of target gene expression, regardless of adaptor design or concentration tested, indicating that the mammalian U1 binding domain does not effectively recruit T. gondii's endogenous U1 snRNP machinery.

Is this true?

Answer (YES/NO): NO